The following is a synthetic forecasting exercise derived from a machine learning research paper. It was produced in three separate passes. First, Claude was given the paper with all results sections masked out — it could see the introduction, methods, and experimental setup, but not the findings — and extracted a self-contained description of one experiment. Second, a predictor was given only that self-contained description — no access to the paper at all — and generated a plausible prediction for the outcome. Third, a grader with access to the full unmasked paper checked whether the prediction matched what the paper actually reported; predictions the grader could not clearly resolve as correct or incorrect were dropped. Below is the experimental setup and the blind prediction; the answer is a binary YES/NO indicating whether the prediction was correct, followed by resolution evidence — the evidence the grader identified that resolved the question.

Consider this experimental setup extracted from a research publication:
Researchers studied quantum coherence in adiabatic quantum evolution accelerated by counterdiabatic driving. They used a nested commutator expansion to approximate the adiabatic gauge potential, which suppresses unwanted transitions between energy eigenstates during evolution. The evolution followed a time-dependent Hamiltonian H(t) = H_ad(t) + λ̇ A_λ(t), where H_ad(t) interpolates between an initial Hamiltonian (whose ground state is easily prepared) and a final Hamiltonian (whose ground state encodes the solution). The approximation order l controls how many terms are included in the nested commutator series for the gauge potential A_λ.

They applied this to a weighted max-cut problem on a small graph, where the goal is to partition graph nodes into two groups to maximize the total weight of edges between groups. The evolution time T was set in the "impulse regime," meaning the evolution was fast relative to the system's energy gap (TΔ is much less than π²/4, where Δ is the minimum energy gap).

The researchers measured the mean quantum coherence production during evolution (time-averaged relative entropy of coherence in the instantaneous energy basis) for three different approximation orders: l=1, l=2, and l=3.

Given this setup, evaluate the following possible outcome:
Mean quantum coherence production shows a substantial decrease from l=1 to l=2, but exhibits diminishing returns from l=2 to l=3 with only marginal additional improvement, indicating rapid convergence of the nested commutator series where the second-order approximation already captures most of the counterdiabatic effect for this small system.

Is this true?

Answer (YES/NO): NO